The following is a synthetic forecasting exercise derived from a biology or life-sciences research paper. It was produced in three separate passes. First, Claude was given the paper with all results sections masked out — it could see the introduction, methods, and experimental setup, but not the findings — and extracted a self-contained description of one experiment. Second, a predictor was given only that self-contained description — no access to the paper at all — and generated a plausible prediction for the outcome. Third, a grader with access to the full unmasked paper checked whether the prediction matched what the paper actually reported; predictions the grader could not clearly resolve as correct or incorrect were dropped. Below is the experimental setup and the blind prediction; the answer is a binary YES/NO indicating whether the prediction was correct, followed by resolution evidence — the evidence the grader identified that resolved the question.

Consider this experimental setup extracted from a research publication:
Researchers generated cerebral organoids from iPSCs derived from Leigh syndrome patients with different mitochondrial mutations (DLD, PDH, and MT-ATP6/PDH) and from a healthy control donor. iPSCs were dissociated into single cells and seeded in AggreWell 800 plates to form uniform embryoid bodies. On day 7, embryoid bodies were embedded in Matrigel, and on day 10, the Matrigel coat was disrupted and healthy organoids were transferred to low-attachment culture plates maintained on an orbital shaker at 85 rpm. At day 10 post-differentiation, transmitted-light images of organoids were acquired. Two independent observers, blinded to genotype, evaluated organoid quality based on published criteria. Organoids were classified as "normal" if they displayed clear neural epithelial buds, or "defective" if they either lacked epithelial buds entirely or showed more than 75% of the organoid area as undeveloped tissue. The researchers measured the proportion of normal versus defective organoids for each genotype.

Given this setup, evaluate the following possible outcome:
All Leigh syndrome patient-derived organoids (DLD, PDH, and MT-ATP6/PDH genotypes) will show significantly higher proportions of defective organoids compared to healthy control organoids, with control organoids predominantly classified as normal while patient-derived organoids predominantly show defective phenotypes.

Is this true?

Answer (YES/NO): NO